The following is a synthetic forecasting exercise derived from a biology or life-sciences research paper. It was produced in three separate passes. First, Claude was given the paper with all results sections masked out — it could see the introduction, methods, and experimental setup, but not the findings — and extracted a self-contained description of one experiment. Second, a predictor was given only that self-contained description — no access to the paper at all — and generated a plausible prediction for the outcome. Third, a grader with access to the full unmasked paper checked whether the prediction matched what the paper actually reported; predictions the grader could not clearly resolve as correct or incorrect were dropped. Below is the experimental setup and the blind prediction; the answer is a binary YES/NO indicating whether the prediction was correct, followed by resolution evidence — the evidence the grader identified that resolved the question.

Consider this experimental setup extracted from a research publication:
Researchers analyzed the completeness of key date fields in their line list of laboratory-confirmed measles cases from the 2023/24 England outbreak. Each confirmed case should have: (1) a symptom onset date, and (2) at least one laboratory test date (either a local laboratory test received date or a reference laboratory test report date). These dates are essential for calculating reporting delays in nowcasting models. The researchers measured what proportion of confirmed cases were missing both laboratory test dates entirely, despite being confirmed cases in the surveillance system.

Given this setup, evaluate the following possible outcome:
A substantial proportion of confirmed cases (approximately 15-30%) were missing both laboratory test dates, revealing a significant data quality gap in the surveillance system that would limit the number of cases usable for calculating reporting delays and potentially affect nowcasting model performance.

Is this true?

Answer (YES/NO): NO